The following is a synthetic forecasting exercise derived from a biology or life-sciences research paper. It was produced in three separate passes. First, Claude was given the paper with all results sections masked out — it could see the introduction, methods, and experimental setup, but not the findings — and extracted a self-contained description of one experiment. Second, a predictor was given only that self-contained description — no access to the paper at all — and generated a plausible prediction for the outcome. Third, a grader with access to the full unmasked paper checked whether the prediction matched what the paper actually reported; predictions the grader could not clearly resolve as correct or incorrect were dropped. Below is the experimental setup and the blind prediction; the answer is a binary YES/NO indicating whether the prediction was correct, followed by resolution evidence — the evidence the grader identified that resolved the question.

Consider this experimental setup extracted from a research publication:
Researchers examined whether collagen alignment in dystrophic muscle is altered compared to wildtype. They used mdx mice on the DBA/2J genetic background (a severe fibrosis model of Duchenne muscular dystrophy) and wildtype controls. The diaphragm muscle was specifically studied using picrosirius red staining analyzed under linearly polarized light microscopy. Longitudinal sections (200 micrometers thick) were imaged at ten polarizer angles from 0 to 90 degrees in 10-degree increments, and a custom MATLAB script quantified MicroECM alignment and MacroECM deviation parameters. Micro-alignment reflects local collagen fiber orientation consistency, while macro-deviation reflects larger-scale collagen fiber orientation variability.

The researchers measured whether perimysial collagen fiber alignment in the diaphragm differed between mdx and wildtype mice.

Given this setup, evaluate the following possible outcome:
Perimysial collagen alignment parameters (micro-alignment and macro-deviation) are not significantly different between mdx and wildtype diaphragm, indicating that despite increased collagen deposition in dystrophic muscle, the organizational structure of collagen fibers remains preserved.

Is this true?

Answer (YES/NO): YES